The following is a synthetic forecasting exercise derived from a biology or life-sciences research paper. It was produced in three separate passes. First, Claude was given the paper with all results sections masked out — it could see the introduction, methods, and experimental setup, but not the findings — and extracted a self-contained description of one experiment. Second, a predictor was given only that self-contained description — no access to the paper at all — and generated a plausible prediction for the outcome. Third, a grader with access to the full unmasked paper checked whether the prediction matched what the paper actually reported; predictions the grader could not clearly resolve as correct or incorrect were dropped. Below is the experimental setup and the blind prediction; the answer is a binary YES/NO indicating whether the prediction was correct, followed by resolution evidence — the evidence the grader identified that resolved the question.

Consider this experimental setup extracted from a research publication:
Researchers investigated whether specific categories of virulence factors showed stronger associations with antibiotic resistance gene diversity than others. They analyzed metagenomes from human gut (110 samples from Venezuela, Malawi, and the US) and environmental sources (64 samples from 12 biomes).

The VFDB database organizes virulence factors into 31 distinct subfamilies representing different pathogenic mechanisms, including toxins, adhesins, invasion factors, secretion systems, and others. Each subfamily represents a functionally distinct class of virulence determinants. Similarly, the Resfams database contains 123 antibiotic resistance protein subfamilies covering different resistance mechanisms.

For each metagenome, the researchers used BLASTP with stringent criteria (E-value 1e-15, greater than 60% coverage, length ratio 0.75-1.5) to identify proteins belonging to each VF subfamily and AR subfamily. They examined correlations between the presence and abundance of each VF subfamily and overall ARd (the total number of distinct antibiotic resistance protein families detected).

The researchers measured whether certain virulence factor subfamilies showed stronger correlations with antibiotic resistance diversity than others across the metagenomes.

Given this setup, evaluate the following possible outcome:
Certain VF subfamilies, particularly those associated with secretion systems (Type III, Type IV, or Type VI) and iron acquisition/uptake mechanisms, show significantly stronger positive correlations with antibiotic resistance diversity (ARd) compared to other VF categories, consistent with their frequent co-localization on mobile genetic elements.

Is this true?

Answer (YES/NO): YES